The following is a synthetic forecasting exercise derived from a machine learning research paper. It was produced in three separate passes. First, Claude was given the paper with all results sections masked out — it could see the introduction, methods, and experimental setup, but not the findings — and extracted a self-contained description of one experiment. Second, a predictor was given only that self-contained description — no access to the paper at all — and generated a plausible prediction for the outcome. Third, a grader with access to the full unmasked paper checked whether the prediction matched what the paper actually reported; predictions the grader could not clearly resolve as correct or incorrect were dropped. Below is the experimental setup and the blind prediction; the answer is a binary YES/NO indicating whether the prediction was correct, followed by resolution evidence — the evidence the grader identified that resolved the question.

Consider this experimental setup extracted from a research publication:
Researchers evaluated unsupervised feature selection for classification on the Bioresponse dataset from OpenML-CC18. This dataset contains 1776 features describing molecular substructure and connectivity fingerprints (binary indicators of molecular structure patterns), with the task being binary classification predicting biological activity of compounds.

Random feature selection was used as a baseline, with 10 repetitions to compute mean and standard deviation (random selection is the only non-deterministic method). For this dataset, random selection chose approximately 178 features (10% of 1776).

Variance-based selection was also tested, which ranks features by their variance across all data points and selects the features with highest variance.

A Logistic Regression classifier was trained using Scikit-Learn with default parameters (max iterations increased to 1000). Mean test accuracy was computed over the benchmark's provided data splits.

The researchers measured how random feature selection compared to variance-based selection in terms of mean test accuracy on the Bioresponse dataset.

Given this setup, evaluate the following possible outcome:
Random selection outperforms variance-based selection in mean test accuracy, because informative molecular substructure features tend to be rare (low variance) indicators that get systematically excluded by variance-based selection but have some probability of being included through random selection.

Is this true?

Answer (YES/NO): NO